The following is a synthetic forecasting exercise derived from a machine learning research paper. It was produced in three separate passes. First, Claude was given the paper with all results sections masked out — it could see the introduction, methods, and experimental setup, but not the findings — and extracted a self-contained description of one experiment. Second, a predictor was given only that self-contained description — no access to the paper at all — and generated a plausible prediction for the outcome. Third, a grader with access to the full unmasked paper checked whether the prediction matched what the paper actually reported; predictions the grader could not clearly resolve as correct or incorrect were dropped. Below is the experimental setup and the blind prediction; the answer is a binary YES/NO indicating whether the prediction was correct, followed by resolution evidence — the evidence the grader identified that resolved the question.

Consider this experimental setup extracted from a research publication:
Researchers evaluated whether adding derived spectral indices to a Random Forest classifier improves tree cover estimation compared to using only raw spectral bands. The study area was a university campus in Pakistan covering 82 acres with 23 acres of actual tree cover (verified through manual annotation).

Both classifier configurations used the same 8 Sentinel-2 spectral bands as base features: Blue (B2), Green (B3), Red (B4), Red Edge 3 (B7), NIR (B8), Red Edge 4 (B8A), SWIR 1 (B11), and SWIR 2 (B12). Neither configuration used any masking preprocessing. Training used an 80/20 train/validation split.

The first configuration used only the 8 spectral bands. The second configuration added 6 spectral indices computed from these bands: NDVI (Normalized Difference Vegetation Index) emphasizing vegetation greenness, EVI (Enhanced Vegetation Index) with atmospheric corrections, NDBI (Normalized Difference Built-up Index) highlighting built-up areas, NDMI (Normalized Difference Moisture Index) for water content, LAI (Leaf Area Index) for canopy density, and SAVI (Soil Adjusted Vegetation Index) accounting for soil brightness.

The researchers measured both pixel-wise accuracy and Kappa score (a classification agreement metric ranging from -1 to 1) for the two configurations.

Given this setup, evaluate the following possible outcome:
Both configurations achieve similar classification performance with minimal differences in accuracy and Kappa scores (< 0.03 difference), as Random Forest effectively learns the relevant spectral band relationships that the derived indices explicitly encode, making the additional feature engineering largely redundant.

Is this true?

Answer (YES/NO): NO